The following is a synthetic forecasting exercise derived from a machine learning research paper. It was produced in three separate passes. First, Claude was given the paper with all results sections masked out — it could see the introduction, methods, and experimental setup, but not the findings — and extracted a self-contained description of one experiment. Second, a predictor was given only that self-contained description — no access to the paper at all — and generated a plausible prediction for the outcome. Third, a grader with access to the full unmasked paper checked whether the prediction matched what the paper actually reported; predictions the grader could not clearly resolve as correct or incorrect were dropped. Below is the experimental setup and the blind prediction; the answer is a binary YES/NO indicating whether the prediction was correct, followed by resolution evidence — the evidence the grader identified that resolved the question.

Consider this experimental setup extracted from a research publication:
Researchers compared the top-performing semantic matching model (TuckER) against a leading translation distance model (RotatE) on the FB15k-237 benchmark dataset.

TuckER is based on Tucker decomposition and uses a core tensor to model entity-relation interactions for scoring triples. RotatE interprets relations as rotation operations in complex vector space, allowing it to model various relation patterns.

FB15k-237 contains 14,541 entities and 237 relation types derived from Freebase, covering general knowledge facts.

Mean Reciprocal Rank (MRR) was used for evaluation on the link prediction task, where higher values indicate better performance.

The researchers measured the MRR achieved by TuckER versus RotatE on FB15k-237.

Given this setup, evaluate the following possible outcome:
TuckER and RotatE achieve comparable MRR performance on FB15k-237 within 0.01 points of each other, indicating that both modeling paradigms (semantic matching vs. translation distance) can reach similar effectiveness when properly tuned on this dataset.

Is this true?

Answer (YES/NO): NO